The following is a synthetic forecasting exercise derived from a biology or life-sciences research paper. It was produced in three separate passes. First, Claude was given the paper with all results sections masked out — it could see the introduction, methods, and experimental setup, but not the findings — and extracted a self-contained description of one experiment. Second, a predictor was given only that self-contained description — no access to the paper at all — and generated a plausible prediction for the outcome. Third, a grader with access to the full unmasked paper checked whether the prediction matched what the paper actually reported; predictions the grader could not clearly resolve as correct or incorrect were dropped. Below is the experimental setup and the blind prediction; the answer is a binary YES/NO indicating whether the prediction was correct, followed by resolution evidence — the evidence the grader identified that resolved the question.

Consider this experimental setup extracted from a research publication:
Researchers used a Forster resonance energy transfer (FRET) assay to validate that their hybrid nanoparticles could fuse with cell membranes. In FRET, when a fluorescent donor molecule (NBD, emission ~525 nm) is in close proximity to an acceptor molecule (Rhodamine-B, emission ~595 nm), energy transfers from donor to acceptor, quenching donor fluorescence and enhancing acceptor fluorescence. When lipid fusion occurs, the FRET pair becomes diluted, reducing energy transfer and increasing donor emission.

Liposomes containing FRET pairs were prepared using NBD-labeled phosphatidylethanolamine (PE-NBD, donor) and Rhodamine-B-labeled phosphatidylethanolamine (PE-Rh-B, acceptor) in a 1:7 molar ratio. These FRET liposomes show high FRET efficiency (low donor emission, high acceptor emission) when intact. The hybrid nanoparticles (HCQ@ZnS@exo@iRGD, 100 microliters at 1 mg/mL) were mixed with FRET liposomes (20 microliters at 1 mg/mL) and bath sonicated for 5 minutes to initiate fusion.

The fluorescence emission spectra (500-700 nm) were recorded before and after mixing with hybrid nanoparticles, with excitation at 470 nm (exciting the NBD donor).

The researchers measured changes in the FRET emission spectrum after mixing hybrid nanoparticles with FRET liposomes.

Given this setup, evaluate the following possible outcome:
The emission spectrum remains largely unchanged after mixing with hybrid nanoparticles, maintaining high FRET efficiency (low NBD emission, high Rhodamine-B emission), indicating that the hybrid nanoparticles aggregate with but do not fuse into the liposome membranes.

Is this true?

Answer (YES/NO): NO